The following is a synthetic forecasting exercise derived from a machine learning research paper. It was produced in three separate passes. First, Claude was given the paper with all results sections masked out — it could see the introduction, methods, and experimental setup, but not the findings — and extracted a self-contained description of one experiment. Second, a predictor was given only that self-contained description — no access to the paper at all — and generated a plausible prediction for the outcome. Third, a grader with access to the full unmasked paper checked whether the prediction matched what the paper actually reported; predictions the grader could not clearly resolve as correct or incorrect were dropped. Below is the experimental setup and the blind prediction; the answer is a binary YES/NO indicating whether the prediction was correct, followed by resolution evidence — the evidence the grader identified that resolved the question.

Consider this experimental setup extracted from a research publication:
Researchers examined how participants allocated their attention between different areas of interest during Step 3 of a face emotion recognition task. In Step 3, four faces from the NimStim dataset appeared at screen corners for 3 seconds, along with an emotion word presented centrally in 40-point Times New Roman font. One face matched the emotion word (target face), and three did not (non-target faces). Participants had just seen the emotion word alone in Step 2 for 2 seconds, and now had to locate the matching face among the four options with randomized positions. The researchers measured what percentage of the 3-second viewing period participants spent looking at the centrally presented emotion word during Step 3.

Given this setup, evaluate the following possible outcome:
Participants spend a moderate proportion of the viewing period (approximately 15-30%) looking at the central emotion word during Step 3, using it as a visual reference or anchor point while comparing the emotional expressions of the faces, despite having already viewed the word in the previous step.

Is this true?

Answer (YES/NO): NO